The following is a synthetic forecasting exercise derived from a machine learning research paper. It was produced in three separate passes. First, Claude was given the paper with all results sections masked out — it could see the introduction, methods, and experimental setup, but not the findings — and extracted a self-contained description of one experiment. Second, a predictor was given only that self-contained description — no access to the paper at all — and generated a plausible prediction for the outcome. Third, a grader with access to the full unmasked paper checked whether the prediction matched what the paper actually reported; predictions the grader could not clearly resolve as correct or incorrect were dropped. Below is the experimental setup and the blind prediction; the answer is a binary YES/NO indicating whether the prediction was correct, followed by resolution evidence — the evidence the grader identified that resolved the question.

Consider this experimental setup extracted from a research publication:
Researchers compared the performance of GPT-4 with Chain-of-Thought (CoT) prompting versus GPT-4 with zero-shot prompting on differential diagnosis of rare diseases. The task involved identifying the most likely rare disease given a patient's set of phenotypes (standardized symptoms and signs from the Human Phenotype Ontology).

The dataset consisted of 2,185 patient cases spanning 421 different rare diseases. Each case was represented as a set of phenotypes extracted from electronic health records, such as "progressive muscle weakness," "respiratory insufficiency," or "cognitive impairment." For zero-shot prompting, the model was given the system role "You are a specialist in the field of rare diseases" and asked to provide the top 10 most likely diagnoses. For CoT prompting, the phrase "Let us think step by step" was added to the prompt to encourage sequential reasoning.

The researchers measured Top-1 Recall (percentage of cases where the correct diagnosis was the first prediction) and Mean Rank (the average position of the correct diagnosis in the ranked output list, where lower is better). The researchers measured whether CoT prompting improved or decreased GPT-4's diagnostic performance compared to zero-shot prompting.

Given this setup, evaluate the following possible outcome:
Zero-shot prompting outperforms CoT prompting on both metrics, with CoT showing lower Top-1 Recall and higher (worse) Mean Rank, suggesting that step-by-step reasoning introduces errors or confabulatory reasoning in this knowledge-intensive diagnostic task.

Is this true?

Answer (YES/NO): NO